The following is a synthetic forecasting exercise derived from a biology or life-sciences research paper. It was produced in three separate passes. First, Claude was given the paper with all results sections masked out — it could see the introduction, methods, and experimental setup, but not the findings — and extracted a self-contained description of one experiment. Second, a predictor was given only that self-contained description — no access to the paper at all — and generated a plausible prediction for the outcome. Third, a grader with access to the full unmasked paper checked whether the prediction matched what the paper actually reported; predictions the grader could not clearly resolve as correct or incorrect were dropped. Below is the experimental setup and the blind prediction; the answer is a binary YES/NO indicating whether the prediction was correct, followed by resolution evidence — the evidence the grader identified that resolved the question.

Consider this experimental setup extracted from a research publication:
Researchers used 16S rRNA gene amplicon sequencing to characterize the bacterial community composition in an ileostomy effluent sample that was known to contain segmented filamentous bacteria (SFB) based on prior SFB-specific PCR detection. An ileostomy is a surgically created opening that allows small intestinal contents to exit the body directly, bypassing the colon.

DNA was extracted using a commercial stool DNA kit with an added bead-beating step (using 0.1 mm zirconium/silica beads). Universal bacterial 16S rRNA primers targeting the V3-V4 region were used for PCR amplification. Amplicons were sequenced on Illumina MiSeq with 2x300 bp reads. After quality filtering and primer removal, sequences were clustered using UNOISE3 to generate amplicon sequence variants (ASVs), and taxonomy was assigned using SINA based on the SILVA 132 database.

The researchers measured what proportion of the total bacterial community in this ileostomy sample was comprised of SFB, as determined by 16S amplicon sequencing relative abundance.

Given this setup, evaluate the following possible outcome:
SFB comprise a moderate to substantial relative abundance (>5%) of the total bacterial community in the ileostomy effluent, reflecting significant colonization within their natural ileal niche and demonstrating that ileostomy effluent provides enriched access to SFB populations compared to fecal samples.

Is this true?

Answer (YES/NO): NO